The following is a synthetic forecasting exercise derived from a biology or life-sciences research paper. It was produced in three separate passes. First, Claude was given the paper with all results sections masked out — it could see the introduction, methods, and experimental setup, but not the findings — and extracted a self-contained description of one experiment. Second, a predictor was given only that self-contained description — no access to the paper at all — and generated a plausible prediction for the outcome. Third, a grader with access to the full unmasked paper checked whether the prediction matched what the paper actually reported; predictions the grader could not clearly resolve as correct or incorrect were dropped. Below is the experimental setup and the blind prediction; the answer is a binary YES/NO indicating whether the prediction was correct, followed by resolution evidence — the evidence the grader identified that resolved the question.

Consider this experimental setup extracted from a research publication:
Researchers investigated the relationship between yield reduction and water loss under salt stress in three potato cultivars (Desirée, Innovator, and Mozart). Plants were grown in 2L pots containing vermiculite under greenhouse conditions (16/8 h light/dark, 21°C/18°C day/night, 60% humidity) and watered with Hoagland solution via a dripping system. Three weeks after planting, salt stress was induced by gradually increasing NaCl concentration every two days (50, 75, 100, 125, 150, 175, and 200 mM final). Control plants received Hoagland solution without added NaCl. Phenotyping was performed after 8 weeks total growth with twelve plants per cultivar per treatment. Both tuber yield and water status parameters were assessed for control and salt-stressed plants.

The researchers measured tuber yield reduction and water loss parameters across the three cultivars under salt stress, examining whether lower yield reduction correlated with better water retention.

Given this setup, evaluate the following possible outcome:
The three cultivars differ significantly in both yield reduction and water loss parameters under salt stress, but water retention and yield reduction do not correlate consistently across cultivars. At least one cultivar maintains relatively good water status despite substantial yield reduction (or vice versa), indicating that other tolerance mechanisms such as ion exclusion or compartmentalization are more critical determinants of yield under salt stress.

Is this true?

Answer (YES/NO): YES